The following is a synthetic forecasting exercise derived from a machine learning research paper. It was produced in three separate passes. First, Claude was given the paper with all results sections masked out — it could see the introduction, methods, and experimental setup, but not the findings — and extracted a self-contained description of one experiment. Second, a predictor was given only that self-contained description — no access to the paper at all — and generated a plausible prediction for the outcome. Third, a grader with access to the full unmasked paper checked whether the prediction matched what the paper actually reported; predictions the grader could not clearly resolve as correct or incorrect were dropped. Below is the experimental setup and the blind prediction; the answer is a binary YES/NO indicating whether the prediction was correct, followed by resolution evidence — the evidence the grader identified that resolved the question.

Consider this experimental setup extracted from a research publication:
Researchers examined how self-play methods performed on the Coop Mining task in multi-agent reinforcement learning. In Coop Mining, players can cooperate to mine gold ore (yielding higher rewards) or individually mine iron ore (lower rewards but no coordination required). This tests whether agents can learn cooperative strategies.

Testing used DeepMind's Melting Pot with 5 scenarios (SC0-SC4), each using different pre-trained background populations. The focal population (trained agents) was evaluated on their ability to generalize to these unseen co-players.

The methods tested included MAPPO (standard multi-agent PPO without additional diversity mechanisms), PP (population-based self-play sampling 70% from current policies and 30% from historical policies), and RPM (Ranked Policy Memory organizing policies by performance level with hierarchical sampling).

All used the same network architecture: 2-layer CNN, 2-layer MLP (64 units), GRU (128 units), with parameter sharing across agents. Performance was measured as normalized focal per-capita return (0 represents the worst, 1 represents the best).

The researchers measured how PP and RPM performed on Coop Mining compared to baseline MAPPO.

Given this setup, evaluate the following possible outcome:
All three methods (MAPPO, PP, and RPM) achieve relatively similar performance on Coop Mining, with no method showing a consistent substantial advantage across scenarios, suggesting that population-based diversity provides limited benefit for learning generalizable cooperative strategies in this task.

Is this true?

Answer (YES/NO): NO